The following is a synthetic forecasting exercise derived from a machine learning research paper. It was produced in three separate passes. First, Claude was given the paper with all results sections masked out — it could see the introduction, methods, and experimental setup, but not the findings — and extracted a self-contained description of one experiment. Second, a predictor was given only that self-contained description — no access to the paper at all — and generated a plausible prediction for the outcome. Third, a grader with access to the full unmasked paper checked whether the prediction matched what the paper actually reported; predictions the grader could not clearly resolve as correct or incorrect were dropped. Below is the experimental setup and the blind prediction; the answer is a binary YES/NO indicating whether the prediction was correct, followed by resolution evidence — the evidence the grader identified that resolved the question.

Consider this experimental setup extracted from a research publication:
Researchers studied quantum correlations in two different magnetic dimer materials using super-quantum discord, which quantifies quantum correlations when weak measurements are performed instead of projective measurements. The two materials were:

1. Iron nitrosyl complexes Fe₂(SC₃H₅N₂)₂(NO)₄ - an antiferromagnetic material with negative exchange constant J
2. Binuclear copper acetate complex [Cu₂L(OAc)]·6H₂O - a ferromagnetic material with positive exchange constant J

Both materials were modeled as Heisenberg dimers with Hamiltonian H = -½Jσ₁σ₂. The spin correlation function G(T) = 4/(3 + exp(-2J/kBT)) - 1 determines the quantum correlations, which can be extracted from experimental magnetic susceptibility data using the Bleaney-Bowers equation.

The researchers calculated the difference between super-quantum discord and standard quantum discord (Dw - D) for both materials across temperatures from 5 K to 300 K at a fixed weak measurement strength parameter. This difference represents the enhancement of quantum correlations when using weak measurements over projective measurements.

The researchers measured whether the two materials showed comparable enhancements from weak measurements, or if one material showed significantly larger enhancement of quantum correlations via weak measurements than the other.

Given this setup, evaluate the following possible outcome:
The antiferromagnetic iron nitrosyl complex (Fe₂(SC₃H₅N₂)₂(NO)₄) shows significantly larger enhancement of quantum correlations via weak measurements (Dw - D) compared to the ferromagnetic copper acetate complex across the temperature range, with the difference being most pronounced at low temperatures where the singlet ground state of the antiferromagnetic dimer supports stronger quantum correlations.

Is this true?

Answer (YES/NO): YES